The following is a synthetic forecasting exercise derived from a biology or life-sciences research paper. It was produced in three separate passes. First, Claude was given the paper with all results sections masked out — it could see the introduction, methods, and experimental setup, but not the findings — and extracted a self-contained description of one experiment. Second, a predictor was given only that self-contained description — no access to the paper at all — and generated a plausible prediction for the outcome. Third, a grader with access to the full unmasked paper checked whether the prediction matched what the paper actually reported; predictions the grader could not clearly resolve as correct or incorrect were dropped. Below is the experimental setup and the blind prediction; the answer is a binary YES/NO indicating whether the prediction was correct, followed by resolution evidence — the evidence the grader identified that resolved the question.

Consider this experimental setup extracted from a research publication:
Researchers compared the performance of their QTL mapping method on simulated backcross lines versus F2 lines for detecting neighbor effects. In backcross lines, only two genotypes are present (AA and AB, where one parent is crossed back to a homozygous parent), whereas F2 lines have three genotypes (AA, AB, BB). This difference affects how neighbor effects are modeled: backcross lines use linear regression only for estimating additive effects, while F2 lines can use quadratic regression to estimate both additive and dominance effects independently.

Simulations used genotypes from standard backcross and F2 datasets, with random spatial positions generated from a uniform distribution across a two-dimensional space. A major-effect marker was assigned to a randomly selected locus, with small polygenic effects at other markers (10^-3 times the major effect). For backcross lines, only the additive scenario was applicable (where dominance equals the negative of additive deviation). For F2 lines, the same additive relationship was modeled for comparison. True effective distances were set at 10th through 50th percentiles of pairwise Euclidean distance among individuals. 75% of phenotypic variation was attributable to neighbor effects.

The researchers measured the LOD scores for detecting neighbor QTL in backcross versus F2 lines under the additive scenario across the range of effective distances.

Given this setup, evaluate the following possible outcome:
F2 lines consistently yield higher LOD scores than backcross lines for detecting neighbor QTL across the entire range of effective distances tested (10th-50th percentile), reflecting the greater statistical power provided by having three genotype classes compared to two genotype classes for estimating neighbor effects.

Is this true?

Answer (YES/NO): NO